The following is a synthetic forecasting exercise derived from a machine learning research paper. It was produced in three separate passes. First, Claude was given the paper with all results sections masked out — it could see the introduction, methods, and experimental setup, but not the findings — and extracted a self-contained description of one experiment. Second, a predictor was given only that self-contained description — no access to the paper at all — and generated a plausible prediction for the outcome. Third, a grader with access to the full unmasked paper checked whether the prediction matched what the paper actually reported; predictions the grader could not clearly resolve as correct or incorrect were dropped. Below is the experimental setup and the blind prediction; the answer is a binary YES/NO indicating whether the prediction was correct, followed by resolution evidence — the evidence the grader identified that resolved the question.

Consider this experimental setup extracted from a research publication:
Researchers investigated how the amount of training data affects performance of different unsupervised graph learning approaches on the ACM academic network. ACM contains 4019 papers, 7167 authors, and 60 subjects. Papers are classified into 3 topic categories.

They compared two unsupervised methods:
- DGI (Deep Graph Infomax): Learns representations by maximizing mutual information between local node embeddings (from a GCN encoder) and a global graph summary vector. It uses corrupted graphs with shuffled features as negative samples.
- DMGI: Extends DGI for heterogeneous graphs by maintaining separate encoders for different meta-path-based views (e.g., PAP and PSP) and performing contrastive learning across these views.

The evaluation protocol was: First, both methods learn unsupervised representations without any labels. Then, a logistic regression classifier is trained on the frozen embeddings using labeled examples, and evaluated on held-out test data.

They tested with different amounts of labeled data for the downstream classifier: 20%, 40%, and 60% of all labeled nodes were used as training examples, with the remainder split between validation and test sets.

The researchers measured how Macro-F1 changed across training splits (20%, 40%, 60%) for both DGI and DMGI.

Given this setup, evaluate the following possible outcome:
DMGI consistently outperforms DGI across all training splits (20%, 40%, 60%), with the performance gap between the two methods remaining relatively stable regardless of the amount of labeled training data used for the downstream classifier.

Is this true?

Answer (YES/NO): NO